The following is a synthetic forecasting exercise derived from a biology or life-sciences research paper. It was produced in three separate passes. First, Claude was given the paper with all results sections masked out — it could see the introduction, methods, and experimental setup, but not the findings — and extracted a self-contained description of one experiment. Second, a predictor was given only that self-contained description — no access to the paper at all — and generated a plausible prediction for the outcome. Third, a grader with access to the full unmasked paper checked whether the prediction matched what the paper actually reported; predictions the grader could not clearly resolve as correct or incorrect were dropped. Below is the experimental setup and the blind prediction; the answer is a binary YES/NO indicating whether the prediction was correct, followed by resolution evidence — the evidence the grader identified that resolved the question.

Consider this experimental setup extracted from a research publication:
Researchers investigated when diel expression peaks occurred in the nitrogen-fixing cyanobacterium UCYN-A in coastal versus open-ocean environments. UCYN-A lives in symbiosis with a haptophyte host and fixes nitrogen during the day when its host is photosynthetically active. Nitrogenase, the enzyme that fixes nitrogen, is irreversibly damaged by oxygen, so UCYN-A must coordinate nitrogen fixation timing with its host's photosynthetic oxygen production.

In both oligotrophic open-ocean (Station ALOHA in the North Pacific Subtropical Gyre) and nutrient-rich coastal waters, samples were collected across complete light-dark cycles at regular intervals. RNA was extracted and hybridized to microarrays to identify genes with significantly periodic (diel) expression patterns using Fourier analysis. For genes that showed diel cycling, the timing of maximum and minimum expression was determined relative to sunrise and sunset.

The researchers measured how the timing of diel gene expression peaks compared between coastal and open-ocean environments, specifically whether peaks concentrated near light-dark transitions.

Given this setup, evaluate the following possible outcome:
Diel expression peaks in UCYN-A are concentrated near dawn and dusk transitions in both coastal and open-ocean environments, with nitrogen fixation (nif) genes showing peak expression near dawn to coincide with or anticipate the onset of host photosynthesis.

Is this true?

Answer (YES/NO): NO